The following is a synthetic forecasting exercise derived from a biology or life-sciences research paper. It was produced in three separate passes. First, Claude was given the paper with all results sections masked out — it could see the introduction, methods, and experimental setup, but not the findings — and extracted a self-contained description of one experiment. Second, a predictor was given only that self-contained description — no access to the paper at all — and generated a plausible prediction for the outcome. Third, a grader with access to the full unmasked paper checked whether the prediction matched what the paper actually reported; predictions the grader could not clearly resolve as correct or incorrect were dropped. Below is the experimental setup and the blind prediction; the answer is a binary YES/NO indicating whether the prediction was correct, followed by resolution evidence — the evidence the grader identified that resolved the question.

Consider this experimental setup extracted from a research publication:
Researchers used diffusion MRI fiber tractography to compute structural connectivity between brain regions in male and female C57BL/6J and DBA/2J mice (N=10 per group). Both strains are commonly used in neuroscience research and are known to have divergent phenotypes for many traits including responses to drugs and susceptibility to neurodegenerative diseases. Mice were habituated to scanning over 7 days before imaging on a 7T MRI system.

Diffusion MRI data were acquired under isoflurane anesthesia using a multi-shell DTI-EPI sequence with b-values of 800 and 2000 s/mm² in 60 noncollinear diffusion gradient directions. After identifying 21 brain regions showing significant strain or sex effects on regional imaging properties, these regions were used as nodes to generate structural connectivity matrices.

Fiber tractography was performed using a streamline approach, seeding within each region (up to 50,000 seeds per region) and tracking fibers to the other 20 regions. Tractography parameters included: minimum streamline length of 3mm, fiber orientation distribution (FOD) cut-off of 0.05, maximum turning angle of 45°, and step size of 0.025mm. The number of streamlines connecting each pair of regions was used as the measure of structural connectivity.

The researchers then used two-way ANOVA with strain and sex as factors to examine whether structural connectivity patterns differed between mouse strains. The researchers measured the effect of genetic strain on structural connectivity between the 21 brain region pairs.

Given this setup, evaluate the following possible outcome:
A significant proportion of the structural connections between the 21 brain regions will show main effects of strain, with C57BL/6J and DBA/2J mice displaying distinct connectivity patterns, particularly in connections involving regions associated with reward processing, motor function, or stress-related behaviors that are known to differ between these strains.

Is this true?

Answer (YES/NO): NO